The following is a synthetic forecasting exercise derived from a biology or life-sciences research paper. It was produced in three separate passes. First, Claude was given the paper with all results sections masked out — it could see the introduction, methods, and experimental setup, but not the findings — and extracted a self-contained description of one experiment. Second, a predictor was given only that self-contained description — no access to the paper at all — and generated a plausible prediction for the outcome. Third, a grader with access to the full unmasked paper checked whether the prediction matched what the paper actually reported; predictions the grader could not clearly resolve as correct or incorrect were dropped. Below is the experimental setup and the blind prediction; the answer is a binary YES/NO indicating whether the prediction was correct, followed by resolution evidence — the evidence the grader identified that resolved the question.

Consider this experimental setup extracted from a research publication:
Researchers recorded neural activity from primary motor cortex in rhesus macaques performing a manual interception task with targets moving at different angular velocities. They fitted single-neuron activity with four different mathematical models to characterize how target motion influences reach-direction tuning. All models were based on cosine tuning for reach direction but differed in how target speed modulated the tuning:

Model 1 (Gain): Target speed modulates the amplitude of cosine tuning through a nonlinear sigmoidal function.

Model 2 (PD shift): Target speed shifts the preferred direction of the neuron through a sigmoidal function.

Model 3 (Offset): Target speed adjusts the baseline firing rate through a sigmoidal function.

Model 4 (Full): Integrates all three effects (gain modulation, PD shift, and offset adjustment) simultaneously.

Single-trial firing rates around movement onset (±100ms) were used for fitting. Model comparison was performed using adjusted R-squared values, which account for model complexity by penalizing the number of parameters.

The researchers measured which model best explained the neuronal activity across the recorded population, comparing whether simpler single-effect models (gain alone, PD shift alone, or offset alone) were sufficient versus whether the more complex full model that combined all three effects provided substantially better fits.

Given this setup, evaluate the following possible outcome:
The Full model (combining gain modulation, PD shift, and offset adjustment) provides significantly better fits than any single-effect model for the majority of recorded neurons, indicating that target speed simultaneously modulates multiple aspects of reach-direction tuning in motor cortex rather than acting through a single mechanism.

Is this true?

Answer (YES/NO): YES